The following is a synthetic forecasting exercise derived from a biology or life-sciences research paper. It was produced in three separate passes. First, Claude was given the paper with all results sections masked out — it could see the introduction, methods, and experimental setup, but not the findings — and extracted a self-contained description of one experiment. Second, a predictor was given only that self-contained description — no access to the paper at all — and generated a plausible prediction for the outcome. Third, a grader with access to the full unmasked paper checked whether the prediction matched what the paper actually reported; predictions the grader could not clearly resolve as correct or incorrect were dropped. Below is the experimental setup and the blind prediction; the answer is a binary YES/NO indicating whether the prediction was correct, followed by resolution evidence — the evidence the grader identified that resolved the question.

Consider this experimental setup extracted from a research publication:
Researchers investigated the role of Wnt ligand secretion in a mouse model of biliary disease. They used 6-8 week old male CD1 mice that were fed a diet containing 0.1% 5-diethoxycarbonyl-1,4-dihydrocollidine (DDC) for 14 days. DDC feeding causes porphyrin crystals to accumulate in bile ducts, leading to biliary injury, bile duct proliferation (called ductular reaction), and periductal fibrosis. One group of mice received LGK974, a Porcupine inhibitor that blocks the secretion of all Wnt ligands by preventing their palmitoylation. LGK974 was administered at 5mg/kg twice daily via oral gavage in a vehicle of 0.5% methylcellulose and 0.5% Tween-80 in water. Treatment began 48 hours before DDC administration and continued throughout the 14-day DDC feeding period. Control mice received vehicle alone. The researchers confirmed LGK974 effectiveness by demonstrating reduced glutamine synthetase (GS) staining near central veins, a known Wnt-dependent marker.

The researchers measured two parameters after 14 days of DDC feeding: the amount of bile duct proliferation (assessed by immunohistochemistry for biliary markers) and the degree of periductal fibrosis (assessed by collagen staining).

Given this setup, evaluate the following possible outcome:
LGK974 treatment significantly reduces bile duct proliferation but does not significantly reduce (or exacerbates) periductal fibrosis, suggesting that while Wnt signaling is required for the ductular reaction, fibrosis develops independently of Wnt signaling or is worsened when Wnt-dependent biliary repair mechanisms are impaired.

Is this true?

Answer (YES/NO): NO